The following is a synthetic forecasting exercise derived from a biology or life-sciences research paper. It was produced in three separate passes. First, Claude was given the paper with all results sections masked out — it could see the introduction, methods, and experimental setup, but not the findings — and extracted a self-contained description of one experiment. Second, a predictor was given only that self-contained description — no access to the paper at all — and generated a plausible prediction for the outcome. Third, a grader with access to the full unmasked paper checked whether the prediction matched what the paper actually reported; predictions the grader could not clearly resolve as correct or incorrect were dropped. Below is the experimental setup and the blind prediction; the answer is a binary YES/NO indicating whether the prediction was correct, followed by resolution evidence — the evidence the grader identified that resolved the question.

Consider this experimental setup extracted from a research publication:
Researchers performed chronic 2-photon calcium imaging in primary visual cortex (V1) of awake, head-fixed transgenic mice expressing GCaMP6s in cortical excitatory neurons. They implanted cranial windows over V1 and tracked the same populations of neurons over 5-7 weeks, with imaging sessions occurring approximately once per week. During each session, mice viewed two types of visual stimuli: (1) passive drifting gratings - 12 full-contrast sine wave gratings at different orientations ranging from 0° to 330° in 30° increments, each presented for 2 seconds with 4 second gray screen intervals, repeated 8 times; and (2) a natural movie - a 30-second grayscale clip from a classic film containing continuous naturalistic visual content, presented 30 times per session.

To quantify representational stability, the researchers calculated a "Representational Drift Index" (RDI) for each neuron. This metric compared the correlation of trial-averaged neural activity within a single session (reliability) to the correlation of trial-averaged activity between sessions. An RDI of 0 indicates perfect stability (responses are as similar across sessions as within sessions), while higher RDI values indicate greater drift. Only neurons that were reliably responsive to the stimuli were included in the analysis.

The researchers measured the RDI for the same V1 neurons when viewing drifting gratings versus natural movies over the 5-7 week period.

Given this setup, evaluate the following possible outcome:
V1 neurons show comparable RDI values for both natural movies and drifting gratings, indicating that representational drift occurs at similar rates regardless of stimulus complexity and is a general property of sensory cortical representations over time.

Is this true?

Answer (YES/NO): NO